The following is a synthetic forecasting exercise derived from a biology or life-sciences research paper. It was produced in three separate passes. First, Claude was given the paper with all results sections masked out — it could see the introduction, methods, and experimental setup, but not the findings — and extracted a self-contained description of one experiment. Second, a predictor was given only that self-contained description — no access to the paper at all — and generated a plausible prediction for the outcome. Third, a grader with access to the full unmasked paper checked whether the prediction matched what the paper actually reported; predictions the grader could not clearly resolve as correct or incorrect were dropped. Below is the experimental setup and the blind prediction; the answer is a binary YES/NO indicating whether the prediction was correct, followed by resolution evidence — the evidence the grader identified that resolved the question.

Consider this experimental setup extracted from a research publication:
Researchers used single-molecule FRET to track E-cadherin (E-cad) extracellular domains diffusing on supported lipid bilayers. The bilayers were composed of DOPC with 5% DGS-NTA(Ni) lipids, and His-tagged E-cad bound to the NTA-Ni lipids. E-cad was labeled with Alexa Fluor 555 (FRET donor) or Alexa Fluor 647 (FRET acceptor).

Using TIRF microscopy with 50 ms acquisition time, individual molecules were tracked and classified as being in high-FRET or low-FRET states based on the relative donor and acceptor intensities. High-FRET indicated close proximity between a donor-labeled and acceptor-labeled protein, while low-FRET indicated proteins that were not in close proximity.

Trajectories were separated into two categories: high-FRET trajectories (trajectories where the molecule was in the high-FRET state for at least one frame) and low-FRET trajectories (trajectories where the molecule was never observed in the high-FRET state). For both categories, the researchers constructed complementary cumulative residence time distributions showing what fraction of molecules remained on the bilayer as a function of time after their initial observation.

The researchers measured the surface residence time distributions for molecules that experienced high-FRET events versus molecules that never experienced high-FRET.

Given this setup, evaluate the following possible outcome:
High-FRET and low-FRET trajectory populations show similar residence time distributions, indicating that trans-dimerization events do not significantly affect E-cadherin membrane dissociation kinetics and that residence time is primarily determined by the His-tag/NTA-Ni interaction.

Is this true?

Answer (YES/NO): NO